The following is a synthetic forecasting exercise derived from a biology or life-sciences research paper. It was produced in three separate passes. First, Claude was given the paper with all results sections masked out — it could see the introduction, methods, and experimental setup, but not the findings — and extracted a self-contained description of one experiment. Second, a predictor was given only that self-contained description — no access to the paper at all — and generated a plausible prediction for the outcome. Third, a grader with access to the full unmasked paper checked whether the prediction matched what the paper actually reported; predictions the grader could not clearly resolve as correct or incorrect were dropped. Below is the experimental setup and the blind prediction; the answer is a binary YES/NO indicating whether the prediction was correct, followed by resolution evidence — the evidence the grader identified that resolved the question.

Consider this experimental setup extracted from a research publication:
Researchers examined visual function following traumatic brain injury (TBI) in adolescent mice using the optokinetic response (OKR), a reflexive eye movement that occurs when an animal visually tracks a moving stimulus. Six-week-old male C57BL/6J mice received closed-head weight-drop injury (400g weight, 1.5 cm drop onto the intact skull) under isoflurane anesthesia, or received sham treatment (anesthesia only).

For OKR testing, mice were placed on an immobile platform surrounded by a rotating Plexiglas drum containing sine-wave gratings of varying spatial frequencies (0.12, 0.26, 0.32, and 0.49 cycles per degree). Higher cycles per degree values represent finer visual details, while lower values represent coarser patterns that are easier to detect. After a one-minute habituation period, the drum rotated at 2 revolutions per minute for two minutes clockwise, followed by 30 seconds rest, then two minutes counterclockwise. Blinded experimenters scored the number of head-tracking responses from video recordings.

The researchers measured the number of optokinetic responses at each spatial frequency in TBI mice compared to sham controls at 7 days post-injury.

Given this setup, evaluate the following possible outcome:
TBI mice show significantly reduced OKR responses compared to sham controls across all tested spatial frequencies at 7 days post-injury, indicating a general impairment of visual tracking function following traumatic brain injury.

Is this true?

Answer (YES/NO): YES